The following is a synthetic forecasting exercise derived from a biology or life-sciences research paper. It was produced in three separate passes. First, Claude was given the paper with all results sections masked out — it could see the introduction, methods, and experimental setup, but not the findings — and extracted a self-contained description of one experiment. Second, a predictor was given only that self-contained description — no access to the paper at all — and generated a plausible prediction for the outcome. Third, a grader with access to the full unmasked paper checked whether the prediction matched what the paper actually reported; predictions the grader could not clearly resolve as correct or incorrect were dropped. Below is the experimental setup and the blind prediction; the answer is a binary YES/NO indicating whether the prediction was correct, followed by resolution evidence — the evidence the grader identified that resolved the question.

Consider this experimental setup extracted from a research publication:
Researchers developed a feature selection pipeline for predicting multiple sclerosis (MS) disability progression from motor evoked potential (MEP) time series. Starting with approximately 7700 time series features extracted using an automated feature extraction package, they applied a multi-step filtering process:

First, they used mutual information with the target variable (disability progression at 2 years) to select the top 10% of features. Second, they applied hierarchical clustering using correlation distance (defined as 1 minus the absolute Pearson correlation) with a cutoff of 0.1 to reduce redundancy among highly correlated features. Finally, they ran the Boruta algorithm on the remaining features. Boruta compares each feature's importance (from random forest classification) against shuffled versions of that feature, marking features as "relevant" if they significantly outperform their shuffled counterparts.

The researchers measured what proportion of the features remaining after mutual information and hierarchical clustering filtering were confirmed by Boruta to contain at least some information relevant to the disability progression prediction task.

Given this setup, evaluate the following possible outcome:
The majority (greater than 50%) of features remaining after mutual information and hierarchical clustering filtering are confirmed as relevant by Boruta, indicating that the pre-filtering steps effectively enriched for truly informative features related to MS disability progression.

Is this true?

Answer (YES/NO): NO